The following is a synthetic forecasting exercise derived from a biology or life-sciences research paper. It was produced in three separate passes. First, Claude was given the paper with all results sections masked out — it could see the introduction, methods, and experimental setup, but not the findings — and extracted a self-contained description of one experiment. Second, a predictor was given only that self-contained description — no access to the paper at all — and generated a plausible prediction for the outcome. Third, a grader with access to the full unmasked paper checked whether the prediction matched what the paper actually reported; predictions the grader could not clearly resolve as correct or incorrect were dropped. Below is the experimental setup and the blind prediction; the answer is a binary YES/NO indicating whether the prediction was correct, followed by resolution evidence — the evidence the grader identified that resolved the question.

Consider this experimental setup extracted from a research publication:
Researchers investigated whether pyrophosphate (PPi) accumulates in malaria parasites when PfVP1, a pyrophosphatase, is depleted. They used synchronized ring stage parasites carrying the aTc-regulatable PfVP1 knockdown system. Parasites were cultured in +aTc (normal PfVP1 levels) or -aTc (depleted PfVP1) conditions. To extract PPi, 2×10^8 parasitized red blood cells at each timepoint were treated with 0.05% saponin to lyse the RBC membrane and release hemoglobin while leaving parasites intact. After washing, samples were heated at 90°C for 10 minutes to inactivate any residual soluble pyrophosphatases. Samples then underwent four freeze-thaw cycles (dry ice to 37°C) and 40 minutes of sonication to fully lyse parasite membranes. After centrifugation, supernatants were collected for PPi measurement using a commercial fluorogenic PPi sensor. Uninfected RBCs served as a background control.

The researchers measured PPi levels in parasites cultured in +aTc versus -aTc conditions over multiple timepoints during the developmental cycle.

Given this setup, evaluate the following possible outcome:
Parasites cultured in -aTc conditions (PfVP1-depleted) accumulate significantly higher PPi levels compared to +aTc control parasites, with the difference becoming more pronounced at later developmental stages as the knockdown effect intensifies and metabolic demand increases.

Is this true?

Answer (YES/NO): YES